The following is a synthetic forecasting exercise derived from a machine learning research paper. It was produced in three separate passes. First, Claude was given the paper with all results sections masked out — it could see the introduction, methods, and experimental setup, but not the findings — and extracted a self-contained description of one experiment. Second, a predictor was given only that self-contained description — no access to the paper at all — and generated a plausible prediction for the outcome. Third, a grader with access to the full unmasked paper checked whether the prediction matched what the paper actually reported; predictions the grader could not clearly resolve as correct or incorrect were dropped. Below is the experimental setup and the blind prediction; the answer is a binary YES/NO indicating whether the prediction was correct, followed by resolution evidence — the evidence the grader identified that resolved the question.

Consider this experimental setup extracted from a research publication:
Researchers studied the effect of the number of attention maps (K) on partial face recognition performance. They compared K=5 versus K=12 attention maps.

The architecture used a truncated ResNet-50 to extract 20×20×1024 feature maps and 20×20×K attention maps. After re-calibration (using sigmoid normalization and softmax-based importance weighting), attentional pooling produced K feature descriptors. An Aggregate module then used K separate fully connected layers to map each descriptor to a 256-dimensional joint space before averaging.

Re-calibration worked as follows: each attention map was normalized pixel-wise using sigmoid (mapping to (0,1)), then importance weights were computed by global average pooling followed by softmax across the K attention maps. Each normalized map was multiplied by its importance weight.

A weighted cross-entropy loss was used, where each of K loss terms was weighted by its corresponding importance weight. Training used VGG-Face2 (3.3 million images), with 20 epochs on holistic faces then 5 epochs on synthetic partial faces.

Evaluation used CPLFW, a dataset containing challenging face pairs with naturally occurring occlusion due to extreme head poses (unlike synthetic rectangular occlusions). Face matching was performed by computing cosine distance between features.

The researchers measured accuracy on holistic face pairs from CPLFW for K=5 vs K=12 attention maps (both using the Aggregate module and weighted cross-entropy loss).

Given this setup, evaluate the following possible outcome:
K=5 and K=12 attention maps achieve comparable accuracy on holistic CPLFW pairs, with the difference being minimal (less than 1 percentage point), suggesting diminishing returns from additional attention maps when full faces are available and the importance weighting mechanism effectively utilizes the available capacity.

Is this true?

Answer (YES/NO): YES